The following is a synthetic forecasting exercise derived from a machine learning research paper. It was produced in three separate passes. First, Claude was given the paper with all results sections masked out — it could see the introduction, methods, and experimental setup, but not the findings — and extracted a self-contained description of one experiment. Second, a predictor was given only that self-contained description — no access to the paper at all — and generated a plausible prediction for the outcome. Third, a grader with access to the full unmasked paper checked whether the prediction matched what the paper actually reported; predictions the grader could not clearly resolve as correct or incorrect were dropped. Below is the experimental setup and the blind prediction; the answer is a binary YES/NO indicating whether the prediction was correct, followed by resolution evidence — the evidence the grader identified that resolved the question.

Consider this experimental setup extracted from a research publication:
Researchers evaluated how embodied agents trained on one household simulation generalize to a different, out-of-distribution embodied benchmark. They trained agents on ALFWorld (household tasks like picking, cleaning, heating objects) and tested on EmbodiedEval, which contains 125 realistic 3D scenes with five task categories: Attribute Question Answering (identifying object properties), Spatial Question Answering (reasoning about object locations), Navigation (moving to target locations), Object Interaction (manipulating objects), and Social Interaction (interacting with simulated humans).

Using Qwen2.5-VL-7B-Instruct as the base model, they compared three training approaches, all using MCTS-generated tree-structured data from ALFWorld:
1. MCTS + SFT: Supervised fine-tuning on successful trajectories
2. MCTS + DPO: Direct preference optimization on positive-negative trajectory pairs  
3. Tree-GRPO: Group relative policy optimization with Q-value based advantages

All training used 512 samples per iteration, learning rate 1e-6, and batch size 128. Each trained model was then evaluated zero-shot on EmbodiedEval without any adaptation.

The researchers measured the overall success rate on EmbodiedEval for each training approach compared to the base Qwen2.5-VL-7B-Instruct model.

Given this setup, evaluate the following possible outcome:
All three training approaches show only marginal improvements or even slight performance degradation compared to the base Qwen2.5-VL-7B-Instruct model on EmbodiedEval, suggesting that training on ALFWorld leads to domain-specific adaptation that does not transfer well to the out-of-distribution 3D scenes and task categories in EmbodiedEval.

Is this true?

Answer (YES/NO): NO